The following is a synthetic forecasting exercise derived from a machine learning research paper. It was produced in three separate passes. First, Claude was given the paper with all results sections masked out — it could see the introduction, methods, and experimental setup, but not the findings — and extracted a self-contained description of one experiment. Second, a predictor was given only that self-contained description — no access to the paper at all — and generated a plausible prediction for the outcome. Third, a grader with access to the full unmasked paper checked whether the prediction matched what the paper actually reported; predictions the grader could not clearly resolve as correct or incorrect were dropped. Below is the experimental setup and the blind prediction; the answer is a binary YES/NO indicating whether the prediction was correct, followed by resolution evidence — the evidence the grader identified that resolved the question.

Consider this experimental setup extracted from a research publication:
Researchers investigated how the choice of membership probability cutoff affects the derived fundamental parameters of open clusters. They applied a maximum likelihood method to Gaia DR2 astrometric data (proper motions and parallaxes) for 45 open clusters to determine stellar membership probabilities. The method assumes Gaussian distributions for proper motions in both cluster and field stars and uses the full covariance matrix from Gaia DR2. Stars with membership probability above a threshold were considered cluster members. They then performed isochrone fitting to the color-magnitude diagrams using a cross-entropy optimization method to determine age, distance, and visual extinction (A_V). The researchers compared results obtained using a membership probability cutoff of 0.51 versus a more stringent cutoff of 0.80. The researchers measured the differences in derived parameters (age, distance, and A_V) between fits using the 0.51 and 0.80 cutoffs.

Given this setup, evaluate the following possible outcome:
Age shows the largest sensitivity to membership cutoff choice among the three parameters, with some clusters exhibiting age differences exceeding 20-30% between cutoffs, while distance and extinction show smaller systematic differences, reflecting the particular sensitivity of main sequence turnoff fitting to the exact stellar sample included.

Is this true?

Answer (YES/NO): NO